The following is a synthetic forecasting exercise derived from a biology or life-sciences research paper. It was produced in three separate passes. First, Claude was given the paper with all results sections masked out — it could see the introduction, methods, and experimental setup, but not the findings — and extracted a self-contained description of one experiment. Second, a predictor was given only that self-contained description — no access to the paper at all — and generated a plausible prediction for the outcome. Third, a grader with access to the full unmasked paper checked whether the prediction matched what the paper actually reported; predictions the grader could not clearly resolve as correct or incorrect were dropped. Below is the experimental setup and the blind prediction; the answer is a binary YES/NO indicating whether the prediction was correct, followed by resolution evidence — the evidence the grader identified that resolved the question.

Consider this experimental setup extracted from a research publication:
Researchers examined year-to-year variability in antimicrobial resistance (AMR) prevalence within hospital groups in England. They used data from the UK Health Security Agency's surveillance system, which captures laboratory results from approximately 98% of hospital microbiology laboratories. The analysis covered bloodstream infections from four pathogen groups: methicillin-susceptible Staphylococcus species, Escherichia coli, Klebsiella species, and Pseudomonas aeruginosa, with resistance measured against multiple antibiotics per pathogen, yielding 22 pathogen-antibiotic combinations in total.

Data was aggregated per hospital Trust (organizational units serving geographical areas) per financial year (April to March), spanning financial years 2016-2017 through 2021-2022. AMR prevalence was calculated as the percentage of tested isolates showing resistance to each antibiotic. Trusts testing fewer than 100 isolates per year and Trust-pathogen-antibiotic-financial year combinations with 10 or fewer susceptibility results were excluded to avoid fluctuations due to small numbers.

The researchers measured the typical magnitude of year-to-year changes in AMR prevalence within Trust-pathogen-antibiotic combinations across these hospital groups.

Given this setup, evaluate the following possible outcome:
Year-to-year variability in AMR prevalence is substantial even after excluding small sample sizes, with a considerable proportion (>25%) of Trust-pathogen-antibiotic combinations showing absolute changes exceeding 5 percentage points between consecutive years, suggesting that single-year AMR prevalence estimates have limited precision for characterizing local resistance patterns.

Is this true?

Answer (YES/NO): NO